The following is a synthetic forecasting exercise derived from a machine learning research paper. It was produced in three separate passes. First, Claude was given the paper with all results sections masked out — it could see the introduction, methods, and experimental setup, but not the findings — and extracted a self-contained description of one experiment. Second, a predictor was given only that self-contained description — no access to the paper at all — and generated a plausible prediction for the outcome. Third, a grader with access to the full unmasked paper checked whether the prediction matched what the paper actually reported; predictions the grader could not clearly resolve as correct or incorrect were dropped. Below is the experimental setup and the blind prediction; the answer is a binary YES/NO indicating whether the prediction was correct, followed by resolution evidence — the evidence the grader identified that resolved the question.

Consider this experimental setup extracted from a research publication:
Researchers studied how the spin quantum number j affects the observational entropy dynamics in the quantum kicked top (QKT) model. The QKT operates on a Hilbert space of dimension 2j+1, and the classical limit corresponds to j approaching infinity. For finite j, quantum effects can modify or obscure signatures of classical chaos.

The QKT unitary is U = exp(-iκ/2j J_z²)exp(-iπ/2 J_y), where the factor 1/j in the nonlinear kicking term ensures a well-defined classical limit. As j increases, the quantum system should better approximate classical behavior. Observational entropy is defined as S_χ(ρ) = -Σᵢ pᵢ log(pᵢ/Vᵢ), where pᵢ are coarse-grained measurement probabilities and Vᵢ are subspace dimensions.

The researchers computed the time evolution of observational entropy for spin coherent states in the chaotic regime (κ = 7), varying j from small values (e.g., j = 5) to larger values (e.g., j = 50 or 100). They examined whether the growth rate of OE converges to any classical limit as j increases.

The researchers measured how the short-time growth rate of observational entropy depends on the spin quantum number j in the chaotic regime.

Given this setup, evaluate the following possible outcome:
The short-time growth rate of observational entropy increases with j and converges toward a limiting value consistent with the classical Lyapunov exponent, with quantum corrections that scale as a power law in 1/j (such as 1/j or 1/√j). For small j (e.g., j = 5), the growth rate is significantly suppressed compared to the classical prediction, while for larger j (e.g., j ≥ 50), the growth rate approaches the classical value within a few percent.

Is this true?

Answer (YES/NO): NO